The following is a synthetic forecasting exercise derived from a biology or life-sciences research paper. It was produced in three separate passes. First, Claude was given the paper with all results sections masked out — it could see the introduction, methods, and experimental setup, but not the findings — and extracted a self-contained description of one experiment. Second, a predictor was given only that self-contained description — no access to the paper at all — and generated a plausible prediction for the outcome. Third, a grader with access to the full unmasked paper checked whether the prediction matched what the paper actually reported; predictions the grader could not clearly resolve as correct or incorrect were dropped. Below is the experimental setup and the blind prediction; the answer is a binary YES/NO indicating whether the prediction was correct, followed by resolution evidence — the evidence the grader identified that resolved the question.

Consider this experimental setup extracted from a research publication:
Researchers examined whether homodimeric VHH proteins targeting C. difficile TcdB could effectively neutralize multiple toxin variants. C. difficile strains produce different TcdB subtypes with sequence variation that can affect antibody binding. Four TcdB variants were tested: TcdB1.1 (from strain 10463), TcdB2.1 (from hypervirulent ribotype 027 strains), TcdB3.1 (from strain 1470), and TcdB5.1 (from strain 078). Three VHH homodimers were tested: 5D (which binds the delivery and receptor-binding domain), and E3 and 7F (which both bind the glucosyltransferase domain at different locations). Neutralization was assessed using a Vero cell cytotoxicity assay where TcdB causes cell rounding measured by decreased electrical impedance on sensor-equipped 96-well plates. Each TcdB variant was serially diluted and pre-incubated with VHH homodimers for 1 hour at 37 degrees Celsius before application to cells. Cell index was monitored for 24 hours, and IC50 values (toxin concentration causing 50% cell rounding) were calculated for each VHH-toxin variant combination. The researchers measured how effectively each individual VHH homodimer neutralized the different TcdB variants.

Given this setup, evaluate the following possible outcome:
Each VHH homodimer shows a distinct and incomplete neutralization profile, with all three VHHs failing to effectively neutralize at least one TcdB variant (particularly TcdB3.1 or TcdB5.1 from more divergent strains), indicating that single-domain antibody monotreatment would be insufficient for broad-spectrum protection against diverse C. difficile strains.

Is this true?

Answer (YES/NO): NO